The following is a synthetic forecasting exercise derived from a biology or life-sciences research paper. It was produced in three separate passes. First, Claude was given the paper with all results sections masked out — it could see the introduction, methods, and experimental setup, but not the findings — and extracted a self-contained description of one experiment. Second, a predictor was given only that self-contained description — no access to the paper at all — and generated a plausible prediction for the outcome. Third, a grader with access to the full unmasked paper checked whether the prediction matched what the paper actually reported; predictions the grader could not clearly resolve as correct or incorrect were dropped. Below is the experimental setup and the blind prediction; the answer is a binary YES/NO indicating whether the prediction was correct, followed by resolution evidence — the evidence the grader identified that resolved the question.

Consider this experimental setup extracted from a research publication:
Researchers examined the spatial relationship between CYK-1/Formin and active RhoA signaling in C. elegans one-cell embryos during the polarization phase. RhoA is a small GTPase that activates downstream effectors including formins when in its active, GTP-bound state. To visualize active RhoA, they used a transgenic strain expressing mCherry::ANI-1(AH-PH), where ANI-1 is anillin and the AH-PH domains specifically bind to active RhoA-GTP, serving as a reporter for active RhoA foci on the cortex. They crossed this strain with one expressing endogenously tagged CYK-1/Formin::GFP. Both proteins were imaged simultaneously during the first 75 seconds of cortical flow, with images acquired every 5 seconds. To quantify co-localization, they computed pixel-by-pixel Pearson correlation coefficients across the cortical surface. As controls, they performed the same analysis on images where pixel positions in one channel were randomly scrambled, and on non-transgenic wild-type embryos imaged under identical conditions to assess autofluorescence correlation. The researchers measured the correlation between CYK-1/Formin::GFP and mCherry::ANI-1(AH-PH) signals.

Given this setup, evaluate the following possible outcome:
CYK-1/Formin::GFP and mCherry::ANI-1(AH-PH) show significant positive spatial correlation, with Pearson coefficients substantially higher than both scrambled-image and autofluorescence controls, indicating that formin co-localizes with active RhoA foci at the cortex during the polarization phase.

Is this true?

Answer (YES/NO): YES